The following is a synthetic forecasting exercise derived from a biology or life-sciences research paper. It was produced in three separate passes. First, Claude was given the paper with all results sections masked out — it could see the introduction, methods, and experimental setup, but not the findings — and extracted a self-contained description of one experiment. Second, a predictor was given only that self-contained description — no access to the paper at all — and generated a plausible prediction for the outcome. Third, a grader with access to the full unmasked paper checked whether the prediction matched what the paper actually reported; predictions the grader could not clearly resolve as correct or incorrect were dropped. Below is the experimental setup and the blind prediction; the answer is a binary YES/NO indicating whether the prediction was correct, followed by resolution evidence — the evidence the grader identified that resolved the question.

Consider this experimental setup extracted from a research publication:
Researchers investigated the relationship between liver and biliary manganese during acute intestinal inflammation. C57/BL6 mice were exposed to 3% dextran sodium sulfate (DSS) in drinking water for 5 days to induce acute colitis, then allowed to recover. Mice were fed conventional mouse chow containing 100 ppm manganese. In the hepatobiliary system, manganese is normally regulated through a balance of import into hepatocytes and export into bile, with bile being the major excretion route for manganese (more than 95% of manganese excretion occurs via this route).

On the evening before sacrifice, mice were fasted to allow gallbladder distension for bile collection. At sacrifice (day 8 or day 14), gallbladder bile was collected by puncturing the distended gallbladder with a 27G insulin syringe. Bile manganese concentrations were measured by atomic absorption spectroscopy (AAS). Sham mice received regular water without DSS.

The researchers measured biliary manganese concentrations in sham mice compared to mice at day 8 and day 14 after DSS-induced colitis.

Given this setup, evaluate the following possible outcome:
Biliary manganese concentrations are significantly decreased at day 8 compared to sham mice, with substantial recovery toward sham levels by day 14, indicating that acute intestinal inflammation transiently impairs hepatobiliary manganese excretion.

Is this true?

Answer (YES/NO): NO